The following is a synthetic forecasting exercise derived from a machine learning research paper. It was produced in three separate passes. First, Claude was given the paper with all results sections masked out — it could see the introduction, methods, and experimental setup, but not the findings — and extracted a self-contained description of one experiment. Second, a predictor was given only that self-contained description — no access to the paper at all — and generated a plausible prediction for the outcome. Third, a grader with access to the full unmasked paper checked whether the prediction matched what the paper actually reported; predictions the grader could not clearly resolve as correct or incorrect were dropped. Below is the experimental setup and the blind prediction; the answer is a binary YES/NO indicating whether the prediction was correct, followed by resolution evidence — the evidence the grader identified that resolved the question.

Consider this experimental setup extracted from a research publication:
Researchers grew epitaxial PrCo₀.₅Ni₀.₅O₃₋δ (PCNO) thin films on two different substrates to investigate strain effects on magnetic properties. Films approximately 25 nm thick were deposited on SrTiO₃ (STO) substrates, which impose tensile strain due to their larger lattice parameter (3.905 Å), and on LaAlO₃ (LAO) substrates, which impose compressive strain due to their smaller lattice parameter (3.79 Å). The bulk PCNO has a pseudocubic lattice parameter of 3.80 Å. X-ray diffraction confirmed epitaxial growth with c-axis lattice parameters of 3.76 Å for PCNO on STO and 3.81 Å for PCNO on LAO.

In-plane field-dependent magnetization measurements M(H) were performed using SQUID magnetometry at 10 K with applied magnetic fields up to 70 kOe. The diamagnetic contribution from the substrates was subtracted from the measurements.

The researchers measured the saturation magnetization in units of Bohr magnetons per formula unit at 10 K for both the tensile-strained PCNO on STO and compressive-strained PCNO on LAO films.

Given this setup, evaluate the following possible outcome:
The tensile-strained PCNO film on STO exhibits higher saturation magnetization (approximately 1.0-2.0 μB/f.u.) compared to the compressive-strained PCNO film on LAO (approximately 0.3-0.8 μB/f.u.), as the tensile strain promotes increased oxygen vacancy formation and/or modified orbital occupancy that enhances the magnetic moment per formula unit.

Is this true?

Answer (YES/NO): NO